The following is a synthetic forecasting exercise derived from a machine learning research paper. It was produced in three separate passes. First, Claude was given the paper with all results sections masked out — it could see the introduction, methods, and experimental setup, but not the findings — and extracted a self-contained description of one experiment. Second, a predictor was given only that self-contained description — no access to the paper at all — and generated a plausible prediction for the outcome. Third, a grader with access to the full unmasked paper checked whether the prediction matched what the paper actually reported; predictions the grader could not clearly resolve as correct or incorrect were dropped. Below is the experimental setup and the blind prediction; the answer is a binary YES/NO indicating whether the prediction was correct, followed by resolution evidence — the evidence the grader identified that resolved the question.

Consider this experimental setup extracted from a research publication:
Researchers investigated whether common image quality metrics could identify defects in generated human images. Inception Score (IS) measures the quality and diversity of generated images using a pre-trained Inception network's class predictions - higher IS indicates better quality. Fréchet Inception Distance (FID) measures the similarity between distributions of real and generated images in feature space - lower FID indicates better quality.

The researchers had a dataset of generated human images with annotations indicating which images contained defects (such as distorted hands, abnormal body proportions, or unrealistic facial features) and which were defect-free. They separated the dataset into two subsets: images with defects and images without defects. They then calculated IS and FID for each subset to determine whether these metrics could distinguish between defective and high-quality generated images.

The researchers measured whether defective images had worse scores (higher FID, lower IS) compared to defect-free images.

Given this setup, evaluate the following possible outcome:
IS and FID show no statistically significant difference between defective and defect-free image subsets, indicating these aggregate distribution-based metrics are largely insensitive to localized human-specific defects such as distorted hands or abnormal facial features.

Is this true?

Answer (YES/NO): NO